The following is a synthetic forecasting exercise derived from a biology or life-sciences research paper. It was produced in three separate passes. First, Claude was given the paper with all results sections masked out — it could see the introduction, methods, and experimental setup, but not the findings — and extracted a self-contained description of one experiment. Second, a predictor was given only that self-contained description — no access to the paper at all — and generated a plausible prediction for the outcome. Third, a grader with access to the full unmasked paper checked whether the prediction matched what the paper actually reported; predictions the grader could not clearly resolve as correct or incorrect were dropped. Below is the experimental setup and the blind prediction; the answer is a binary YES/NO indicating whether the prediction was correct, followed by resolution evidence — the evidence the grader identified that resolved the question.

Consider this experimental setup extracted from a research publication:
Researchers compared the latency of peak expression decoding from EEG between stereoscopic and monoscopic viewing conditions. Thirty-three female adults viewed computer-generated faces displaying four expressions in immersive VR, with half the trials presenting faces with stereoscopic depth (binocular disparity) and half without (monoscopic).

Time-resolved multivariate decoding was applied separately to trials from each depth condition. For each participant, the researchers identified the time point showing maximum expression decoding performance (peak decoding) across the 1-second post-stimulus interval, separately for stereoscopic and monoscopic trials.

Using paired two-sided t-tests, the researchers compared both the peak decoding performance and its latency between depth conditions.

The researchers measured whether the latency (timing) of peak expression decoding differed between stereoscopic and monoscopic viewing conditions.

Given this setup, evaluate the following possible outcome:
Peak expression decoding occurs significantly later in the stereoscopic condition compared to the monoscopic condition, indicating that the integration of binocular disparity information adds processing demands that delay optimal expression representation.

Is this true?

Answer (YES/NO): NO